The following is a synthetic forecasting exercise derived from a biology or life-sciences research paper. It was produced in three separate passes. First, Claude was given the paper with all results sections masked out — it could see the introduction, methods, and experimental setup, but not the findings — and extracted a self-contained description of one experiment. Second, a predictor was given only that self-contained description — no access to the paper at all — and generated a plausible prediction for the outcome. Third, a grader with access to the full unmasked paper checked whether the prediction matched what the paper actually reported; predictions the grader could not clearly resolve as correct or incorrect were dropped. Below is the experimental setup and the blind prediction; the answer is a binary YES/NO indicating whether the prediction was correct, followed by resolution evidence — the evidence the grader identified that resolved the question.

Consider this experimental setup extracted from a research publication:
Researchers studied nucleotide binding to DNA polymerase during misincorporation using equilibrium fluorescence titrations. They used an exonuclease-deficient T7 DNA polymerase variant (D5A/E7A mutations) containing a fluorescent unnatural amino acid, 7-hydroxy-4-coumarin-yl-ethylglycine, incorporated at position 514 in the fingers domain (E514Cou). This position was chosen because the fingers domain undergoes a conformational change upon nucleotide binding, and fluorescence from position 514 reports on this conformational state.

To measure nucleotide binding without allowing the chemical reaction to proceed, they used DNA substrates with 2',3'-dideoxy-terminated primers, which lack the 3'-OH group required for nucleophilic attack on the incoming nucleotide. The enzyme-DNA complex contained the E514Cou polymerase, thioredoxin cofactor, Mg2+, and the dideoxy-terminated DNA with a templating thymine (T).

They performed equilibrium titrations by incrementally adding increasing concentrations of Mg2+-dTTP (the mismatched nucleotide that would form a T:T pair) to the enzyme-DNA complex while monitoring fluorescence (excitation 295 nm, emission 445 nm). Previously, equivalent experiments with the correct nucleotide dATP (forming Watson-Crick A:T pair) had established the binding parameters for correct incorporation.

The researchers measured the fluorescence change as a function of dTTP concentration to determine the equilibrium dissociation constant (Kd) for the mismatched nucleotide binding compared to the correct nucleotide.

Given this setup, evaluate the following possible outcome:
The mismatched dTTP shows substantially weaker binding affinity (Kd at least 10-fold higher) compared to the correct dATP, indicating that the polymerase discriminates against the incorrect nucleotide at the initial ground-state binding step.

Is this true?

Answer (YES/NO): YES